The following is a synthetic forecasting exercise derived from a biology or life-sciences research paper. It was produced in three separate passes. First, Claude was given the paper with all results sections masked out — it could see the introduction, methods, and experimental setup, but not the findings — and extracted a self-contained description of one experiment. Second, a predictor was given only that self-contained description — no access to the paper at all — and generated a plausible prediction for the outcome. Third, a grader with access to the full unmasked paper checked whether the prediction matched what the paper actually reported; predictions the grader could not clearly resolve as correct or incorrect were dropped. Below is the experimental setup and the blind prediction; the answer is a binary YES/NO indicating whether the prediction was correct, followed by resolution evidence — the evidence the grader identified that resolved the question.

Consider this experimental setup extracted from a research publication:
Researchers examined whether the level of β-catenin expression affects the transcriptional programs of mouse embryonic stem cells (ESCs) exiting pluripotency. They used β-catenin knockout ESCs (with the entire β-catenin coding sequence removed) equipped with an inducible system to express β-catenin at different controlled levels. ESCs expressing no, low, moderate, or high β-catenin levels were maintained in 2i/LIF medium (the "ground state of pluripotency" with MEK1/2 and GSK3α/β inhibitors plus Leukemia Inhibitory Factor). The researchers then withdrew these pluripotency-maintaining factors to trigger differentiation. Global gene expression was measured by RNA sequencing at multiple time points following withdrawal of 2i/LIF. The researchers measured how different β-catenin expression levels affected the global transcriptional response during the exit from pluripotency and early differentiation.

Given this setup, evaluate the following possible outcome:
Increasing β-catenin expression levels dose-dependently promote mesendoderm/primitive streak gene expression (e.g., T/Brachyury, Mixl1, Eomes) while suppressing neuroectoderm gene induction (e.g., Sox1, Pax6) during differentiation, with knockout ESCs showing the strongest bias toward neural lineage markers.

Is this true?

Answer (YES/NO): NO